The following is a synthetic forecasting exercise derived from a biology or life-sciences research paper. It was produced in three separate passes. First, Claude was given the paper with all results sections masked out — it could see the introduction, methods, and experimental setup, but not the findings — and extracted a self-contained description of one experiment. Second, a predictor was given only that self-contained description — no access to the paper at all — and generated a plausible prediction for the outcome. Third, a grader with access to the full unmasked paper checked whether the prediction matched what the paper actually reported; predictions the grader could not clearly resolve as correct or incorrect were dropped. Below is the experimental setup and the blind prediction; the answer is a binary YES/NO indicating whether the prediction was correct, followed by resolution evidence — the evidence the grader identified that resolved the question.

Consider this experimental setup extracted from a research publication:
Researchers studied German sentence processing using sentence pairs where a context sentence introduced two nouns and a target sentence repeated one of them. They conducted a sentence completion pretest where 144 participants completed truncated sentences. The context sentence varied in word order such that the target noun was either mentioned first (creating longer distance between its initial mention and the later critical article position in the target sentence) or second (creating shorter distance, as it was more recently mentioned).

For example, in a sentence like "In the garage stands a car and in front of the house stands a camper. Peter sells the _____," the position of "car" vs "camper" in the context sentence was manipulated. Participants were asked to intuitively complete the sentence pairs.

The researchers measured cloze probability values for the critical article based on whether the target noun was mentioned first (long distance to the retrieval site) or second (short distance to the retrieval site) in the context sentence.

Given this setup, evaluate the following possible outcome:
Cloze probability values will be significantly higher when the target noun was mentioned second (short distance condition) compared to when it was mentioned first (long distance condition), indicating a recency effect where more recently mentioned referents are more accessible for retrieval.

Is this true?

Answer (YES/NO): YES